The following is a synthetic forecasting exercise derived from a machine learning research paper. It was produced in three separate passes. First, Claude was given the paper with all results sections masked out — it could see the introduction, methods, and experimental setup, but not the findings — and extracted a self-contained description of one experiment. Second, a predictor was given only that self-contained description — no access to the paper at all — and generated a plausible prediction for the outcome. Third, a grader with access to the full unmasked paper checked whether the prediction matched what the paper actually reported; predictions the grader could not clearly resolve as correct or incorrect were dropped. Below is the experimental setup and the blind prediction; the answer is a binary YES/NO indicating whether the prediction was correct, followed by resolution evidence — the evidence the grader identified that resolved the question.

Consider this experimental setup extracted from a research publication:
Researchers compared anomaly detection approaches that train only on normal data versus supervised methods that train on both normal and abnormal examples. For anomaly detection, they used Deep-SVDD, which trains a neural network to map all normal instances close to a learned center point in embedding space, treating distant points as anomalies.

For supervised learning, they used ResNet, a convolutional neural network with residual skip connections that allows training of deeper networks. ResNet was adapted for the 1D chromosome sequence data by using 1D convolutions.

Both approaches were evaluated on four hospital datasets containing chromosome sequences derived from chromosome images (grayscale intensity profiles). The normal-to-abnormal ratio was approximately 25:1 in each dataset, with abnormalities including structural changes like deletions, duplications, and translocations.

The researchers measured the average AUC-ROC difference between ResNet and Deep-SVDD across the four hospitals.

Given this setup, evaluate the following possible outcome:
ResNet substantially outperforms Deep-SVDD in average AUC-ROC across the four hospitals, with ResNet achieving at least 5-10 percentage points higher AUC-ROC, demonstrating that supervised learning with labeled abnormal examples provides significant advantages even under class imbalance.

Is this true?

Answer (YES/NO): YES